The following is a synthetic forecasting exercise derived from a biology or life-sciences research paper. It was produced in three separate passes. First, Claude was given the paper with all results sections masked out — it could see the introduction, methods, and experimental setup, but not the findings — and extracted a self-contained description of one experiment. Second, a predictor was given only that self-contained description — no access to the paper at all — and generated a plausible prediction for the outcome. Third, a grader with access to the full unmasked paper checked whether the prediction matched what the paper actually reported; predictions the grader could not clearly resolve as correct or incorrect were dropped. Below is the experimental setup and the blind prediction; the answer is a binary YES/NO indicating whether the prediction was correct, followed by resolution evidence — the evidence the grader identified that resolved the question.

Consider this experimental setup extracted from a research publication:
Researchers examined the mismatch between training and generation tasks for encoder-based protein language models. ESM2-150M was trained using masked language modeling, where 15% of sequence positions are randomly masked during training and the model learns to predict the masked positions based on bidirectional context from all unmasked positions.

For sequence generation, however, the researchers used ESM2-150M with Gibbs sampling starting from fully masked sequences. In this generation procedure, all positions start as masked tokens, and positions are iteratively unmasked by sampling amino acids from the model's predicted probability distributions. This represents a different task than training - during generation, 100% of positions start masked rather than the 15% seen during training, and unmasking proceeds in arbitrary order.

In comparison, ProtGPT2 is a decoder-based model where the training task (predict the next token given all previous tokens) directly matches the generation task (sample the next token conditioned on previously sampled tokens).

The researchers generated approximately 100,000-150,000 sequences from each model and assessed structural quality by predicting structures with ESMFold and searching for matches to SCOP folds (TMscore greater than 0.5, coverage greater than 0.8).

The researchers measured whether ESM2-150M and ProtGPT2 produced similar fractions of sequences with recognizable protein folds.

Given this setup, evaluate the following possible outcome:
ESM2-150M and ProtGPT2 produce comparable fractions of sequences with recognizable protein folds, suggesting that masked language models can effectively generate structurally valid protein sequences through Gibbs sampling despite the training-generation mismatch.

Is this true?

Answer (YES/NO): NO